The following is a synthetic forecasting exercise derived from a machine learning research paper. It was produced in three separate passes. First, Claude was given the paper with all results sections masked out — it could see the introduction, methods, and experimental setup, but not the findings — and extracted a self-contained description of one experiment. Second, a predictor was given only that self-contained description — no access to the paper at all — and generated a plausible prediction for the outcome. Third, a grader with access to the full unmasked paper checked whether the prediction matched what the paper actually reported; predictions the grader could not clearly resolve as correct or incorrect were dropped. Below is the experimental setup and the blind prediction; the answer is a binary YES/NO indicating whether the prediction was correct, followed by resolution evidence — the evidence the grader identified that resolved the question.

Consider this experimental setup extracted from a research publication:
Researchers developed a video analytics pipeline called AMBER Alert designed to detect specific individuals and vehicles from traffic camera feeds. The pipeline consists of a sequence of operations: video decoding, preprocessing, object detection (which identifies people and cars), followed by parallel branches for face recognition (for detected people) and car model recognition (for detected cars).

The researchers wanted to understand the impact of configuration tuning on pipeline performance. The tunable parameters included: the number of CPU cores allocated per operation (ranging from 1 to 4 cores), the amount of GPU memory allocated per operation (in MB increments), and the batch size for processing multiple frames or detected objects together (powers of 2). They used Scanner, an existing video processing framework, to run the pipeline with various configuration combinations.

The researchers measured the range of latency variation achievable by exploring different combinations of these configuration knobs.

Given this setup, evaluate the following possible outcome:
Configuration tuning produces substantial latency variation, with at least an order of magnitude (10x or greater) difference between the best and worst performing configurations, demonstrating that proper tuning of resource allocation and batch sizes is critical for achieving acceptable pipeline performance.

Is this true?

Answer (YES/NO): NO